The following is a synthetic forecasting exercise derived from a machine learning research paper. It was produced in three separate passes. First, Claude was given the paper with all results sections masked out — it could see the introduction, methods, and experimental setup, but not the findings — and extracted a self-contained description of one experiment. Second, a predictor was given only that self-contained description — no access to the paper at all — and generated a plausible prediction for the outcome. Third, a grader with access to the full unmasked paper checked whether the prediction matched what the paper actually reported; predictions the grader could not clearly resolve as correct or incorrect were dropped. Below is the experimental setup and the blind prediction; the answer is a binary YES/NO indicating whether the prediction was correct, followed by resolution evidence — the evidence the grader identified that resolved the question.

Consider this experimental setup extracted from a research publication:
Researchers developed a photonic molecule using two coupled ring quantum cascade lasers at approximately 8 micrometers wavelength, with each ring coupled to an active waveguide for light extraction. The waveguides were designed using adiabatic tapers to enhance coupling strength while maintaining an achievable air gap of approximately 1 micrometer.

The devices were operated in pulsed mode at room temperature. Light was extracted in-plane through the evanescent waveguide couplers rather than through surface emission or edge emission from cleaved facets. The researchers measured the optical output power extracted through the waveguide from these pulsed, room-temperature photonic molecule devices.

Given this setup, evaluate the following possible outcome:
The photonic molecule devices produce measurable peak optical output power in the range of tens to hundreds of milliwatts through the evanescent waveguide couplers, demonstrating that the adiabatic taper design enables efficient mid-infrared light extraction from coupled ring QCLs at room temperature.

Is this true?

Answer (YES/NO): NO